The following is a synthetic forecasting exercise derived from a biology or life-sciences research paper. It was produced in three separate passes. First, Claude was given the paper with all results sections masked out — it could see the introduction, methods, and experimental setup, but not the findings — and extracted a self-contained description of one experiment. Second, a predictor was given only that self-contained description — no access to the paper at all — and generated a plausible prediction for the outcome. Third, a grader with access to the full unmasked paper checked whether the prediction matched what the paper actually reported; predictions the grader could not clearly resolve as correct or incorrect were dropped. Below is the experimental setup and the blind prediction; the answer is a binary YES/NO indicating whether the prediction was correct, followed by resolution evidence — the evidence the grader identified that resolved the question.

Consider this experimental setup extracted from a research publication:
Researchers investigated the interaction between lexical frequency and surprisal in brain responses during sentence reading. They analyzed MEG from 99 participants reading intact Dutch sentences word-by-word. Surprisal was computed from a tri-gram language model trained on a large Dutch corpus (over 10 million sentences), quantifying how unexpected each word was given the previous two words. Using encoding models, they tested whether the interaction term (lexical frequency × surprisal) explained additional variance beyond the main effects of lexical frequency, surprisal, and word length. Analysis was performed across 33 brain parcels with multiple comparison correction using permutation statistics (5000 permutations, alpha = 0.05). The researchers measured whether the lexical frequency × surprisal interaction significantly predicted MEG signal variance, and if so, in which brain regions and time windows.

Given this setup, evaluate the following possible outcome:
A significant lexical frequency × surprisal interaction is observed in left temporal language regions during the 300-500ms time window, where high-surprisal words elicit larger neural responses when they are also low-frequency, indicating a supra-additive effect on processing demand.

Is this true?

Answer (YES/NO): NO